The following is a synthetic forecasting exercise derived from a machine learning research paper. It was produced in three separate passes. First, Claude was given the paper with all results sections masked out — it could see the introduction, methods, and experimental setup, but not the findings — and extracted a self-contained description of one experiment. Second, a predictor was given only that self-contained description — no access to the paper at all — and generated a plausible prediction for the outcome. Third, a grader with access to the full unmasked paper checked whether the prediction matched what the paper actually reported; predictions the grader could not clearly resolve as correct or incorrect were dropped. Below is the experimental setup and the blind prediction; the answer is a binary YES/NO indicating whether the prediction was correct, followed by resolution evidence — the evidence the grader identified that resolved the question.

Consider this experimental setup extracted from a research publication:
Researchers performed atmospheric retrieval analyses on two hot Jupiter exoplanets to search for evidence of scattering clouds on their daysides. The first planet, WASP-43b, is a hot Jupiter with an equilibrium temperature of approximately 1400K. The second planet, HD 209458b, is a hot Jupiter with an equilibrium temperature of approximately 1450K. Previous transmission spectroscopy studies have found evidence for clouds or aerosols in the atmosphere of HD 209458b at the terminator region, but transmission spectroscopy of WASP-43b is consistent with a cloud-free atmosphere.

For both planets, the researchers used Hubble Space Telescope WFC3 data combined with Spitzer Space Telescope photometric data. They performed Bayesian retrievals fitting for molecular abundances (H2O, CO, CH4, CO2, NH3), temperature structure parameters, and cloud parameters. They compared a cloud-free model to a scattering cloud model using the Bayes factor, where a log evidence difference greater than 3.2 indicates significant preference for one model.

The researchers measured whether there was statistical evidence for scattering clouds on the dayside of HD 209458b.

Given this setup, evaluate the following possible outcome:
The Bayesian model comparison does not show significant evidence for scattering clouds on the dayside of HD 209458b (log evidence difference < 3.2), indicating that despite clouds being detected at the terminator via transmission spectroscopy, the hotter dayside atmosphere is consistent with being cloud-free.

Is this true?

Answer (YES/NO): YES